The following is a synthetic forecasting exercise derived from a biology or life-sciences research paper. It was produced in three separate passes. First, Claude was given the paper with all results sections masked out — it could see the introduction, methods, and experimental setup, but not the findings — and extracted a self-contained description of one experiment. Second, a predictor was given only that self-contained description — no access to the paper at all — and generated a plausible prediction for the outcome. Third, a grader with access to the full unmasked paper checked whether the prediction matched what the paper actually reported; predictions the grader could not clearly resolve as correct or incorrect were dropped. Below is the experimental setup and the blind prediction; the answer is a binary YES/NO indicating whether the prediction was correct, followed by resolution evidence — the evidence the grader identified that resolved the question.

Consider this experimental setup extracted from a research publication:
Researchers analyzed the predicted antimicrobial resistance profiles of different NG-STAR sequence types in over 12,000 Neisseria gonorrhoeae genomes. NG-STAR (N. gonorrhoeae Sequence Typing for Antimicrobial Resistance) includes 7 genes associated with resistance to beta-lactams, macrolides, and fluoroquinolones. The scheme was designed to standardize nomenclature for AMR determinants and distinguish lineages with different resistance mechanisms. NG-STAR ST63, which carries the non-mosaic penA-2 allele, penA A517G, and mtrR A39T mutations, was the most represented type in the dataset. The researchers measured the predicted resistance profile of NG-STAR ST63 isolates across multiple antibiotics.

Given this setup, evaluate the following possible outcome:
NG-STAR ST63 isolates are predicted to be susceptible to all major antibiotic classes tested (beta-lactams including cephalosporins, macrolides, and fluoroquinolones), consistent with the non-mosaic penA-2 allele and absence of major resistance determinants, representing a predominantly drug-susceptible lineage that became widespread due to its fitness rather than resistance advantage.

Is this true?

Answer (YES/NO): NO